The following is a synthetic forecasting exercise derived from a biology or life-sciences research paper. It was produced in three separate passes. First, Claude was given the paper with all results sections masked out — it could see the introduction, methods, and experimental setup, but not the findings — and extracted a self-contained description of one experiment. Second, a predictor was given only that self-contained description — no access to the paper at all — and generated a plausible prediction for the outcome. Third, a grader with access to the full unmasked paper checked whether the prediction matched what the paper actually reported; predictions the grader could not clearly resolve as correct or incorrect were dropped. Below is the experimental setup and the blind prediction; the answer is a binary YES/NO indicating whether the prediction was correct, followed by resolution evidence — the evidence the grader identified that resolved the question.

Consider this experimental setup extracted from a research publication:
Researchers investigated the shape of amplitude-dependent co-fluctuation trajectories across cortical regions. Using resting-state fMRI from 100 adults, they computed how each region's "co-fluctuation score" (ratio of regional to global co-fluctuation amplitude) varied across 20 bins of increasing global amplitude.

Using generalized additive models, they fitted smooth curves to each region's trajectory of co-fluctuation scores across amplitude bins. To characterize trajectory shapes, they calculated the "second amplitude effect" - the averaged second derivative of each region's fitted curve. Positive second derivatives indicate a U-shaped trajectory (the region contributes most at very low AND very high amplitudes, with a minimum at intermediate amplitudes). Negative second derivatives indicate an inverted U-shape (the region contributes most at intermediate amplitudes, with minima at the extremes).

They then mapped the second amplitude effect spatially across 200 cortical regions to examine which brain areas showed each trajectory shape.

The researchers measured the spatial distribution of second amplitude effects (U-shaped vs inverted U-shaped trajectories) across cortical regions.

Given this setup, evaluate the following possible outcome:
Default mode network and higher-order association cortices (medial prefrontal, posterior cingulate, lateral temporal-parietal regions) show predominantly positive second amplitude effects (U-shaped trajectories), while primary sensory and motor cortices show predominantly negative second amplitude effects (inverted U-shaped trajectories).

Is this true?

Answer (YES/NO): NO